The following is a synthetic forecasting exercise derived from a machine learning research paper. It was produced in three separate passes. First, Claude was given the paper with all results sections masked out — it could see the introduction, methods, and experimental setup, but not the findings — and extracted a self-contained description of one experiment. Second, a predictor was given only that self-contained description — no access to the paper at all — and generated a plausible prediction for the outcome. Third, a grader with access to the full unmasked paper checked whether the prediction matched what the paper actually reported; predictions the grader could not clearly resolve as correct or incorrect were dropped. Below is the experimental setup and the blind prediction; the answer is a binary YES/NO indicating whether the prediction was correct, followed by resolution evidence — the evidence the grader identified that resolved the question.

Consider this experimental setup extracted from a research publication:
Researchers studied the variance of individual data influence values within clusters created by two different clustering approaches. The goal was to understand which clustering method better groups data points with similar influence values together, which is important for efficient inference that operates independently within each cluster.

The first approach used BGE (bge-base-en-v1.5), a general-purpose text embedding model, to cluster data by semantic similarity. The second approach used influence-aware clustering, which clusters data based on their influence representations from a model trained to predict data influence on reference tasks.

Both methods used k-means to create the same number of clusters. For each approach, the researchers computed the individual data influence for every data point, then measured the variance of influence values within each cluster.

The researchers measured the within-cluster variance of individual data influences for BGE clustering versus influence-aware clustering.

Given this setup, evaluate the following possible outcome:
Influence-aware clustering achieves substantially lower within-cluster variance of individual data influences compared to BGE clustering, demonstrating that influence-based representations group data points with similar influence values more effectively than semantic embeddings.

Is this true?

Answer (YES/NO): YES